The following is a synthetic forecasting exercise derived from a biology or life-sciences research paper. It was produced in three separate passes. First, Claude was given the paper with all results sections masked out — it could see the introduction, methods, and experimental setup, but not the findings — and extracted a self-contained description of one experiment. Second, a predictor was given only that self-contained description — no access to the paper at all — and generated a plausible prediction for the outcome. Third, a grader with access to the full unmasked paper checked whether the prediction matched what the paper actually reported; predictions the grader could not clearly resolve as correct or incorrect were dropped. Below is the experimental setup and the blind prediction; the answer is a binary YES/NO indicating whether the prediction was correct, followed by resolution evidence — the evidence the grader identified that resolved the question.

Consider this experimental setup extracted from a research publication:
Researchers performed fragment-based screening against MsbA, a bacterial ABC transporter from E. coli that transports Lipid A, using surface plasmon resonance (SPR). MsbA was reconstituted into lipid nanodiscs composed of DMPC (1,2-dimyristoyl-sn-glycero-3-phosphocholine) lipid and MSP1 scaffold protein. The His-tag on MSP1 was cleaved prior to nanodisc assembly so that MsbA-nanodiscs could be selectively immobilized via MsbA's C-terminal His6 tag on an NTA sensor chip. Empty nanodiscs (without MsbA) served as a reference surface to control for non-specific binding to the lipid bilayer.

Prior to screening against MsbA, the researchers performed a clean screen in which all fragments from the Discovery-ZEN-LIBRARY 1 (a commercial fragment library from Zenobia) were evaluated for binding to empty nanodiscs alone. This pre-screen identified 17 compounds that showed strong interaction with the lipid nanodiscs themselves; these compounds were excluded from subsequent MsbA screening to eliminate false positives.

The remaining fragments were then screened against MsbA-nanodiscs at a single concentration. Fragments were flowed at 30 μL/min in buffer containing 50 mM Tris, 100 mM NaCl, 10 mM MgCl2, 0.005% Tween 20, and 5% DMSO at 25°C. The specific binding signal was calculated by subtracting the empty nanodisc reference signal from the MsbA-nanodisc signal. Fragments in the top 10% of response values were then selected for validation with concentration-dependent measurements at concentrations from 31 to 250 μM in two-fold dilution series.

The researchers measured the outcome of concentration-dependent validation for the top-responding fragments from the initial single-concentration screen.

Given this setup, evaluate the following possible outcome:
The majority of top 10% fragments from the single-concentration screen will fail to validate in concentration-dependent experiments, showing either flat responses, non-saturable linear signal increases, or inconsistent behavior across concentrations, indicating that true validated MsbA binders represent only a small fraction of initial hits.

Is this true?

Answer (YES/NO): YES